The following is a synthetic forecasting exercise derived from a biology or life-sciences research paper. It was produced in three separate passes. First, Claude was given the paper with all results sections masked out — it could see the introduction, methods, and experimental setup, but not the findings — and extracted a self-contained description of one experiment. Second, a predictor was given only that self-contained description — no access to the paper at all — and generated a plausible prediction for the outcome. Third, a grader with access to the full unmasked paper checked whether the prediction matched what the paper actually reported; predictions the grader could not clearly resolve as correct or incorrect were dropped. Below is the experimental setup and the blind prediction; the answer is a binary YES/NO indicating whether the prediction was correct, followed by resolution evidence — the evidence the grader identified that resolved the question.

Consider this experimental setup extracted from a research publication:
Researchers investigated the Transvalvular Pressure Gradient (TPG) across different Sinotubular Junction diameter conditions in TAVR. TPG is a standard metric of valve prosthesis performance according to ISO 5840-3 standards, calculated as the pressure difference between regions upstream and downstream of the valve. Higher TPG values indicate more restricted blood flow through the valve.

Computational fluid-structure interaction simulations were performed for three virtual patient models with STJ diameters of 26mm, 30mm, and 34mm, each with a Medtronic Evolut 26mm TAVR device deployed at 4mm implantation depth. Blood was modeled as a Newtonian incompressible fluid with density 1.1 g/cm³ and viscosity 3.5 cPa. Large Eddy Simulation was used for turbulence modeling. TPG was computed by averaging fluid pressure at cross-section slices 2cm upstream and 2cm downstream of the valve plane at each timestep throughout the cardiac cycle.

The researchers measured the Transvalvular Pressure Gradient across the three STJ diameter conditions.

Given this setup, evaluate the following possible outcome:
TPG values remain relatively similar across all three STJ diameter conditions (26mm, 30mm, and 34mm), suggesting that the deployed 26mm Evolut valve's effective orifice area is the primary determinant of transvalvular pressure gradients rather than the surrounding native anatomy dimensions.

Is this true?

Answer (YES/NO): NO